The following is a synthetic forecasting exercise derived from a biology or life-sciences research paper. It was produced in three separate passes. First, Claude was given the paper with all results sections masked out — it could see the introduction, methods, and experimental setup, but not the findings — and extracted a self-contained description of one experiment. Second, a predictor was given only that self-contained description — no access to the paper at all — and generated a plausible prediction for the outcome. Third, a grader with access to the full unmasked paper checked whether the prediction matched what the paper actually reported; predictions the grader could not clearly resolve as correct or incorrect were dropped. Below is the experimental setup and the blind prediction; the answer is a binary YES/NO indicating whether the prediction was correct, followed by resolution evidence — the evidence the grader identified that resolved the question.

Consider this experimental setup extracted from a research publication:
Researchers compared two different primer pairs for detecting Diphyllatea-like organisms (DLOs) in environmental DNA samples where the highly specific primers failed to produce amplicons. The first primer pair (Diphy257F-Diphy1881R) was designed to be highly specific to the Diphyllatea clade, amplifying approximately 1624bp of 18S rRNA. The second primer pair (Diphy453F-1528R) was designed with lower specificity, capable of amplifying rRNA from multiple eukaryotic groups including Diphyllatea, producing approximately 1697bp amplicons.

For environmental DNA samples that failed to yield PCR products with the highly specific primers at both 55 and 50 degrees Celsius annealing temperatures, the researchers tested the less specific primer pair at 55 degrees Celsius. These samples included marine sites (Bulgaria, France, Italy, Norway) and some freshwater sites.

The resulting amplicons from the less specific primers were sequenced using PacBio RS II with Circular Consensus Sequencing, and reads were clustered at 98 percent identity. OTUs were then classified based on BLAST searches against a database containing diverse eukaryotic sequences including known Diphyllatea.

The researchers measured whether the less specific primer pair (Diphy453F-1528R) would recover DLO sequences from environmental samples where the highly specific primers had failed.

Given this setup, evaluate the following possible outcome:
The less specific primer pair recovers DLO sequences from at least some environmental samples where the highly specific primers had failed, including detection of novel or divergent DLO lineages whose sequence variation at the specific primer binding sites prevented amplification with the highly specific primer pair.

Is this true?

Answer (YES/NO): NO